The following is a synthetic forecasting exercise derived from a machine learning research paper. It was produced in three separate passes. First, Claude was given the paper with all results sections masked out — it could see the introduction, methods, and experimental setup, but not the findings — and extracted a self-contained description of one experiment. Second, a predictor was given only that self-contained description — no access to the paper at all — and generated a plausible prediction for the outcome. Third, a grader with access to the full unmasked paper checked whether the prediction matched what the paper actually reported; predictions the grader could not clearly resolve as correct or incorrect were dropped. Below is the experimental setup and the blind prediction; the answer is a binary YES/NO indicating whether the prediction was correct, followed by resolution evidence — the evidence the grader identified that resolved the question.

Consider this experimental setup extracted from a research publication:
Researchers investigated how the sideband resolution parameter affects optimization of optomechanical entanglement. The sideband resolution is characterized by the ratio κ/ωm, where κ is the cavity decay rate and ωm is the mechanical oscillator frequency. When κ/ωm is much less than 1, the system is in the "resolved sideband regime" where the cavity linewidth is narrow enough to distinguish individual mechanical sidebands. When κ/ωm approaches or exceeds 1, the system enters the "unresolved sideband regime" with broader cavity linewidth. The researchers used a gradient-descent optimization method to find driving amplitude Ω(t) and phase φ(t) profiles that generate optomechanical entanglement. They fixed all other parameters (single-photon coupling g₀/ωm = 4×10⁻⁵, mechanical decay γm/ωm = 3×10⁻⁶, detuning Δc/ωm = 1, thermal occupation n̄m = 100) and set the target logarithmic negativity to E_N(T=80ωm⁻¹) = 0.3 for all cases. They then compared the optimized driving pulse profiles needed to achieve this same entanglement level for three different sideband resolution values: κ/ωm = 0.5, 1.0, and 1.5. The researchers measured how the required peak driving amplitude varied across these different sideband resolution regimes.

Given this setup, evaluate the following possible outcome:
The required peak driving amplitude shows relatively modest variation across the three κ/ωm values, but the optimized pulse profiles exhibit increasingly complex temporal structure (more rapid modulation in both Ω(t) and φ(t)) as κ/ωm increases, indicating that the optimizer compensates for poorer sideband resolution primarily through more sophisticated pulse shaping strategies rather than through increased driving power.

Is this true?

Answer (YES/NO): NO